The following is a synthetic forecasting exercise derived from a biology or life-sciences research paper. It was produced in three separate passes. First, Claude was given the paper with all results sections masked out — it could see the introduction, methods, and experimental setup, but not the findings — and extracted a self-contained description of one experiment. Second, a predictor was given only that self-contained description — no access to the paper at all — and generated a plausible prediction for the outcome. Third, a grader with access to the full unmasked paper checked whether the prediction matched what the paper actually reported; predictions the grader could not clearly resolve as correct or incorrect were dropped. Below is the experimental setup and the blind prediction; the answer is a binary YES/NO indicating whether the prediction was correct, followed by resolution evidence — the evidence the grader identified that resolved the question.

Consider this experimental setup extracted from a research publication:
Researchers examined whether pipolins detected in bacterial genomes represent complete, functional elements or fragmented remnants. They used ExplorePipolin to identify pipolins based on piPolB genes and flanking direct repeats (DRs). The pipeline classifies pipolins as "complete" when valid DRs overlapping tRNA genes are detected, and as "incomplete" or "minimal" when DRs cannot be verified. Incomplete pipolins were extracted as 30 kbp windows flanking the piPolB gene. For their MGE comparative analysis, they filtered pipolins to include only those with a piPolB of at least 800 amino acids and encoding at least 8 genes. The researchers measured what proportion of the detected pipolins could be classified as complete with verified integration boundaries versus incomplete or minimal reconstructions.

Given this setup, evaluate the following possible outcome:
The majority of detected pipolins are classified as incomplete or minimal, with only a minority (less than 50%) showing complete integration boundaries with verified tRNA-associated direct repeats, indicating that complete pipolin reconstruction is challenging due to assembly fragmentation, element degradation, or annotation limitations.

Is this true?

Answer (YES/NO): NO